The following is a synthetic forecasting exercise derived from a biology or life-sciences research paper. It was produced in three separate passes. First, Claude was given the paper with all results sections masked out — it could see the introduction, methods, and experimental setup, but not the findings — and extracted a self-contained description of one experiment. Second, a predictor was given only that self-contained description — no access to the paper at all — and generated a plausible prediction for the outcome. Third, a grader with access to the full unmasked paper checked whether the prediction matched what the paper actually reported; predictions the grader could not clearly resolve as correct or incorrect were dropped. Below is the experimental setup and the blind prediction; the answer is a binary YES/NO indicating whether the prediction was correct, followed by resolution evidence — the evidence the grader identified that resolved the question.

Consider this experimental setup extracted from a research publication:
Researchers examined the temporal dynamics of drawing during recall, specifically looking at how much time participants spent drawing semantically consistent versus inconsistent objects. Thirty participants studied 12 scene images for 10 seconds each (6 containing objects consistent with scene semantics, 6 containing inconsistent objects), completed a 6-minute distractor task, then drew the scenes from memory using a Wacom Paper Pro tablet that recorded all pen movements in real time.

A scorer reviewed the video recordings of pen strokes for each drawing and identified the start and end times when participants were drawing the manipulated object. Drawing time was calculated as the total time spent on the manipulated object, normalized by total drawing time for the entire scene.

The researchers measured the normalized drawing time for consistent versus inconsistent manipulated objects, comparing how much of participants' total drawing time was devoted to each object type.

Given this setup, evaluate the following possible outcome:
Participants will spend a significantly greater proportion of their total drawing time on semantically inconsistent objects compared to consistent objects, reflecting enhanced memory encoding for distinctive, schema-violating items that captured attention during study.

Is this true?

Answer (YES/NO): NO